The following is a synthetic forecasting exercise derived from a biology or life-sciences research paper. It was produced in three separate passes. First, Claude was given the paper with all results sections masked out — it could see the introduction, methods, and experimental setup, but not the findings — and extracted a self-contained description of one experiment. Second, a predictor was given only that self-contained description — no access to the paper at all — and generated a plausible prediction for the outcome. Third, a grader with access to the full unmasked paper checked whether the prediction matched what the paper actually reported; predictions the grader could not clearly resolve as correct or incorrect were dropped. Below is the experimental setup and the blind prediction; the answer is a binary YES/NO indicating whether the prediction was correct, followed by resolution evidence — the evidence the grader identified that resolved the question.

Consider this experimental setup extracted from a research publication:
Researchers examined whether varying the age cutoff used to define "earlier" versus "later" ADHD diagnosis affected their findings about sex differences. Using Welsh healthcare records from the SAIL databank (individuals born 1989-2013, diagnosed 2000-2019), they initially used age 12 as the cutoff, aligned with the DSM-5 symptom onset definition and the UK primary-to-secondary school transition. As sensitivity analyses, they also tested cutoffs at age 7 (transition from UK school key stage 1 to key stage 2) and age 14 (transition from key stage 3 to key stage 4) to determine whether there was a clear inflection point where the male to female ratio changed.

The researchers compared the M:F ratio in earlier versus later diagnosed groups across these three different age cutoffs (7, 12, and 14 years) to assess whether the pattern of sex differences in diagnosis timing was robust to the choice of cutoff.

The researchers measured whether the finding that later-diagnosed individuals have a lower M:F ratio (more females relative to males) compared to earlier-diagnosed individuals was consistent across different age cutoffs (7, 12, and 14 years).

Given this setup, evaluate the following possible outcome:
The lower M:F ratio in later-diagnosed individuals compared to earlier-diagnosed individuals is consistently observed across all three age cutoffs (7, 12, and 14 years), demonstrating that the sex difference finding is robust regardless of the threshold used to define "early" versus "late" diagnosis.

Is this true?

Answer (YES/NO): YES